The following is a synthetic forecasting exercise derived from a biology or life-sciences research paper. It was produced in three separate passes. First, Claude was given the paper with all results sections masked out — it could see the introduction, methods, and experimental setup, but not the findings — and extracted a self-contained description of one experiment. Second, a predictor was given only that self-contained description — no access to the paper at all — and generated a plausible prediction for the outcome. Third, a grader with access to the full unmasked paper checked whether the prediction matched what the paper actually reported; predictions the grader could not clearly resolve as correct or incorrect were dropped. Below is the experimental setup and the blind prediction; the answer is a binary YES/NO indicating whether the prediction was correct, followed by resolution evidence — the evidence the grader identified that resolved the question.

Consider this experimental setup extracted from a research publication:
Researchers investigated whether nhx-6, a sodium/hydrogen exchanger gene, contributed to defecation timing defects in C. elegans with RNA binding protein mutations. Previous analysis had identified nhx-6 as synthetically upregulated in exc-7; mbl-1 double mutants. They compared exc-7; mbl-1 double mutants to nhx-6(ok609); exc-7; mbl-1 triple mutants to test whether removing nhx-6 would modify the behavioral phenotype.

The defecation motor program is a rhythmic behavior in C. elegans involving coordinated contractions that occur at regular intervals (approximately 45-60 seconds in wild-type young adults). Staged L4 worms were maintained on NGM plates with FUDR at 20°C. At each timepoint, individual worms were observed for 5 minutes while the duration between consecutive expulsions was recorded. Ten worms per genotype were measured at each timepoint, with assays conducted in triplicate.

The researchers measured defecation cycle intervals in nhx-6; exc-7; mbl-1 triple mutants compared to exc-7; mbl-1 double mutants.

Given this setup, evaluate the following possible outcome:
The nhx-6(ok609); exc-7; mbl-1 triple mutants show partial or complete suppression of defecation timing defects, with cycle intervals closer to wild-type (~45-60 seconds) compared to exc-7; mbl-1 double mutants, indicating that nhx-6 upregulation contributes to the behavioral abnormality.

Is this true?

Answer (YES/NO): YES